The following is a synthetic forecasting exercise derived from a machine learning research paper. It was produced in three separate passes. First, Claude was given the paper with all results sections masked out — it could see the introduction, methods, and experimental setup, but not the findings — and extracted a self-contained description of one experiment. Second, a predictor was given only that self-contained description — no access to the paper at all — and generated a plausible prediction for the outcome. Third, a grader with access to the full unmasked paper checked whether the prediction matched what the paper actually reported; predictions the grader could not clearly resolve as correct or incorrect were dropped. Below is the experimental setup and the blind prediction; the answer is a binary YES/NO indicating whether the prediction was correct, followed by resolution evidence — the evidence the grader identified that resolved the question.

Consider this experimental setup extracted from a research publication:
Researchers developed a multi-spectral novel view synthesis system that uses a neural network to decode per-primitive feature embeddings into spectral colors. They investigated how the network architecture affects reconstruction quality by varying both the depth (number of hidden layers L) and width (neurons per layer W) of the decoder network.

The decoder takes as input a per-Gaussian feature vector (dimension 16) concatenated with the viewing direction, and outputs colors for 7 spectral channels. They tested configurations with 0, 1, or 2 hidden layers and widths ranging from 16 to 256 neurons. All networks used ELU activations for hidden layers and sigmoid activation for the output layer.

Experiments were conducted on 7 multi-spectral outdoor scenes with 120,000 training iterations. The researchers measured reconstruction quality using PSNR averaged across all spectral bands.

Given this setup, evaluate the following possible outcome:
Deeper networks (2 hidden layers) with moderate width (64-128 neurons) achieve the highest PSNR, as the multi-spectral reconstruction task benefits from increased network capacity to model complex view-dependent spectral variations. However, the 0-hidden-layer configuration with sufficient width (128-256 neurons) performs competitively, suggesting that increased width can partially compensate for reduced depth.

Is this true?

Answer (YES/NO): NO